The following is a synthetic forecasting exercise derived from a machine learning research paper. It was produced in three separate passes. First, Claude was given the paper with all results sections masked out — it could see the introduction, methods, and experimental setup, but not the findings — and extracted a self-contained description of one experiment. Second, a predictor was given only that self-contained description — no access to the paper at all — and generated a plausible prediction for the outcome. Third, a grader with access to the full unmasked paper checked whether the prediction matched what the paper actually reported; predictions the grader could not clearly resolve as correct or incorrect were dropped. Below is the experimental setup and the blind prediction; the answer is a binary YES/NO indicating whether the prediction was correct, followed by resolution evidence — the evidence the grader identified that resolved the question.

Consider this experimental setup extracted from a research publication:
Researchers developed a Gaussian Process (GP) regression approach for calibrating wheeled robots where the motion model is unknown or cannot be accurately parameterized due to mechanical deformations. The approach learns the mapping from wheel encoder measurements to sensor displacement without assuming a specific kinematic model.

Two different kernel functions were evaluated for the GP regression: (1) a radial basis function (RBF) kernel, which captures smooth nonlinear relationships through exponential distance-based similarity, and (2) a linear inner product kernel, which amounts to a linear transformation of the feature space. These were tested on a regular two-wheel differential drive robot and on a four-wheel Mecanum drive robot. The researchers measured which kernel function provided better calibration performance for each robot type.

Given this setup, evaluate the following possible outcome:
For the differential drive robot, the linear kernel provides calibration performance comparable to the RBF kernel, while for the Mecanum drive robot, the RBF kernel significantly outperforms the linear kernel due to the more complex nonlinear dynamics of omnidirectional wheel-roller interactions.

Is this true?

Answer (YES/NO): NO